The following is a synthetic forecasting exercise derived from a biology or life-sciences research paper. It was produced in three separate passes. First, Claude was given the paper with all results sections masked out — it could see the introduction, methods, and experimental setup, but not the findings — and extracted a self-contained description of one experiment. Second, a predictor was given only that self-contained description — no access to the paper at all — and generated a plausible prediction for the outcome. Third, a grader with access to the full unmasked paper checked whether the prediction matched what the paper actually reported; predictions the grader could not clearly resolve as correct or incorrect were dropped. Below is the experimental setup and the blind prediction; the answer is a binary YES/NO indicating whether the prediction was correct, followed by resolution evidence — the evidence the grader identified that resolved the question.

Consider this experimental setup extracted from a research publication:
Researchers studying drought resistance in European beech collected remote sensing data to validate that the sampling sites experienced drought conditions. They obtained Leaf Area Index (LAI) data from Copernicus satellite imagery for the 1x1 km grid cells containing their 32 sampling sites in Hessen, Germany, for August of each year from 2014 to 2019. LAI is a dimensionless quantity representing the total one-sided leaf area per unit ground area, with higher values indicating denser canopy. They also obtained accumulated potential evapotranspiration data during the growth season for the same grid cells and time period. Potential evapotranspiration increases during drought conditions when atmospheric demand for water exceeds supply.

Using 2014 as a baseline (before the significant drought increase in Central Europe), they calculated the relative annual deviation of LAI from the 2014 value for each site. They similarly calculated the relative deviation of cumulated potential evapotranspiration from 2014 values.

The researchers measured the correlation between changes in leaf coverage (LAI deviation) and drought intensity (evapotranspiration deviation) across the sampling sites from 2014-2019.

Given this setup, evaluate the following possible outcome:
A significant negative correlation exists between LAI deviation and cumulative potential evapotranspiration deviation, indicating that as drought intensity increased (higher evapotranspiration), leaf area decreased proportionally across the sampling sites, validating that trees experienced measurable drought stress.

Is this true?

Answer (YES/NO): YES